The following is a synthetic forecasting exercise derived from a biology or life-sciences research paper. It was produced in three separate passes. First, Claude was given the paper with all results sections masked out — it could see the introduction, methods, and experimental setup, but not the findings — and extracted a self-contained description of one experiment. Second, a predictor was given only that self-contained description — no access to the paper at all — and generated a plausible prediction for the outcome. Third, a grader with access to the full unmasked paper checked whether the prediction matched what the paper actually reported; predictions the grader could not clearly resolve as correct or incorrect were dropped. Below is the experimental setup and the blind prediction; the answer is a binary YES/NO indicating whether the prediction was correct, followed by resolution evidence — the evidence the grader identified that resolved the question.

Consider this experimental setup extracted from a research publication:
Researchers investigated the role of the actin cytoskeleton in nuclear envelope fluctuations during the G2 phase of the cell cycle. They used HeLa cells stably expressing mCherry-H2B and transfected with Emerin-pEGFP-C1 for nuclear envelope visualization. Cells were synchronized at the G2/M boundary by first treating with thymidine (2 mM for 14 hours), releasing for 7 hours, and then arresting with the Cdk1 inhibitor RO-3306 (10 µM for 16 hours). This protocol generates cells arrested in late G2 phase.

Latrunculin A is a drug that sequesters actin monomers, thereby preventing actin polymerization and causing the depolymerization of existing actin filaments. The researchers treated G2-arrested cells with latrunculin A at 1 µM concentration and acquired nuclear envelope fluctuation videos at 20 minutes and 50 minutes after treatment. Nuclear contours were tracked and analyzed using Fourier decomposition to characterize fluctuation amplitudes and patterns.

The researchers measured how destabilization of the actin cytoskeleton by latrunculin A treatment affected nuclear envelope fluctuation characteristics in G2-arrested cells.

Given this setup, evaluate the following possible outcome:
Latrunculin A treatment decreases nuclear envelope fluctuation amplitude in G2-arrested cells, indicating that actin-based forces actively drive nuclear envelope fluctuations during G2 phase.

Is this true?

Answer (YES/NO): NO